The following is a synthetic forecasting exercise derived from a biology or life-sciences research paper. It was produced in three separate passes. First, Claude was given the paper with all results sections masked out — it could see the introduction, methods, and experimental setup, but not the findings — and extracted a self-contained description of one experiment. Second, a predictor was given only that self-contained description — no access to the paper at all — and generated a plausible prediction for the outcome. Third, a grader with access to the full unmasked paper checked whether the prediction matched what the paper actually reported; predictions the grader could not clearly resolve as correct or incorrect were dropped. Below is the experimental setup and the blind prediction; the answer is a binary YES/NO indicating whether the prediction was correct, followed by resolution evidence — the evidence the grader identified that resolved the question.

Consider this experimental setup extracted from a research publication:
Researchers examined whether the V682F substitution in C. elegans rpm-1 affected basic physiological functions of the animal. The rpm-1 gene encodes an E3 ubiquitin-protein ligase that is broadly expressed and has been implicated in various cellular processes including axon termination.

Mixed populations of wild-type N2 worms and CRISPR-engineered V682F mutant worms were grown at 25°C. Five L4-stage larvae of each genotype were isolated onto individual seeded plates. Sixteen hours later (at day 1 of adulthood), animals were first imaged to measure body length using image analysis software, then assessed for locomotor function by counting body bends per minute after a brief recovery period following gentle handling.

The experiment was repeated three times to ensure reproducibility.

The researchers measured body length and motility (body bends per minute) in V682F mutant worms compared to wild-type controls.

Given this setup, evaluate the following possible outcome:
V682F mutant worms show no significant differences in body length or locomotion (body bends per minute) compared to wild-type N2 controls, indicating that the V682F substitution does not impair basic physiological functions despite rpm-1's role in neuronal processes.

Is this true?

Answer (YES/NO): YES